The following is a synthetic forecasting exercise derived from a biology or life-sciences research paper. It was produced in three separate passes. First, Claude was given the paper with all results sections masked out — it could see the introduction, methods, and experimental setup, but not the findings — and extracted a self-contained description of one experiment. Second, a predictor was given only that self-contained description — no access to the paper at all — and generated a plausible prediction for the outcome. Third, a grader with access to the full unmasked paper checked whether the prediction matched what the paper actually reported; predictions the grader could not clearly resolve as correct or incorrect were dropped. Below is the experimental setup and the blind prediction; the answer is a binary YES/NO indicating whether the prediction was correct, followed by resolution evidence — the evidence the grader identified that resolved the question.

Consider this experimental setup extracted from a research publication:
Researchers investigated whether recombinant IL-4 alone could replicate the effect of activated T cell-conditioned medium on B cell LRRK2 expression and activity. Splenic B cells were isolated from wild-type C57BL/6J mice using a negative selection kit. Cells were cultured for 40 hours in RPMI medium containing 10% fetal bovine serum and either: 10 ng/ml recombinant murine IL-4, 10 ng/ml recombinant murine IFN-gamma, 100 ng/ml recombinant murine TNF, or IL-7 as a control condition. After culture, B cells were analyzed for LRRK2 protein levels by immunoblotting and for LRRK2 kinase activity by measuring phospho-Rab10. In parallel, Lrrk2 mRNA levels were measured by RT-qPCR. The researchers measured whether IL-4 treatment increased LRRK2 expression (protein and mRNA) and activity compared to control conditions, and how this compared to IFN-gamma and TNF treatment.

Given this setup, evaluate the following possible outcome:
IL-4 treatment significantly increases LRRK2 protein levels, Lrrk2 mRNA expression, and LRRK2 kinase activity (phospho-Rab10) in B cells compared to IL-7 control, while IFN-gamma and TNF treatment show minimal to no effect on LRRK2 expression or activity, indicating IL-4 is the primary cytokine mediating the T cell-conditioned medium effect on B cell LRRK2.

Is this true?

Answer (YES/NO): YES